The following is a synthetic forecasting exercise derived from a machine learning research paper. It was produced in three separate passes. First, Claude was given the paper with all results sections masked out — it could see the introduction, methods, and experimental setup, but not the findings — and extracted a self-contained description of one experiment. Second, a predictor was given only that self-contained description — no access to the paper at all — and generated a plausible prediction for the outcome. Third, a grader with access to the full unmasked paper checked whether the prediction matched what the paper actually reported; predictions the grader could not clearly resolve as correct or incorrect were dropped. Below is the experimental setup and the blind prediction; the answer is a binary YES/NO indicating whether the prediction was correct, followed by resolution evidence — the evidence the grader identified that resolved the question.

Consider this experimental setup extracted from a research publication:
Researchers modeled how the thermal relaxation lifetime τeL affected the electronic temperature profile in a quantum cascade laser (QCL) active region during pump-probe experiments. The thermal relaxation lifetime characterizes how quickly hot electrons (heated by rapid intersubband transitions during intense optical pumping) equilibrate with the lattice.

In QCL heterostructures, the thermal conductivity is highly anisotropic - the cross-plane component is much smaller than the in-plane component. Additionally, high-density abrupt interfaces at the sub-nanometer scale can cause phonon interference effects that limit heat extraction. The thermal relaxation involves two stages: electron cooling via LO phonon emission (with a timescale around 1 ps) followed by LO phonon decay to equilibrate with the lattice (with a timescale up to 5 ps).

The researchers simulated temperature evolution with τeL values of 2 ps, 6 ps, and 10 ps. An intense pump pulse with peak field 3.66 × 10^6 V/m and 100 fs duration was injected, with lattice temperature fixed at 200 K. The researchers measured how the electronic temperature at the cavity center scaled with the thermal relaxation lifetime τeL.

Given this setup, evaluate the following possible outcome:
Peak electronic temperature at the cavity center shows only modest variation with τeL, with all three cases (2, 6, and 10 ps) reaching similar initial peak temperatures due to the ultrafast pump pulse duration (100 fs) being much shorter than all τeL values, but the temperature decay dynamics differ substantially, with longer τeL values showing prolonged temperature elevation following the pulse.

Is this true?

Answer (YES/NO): NO